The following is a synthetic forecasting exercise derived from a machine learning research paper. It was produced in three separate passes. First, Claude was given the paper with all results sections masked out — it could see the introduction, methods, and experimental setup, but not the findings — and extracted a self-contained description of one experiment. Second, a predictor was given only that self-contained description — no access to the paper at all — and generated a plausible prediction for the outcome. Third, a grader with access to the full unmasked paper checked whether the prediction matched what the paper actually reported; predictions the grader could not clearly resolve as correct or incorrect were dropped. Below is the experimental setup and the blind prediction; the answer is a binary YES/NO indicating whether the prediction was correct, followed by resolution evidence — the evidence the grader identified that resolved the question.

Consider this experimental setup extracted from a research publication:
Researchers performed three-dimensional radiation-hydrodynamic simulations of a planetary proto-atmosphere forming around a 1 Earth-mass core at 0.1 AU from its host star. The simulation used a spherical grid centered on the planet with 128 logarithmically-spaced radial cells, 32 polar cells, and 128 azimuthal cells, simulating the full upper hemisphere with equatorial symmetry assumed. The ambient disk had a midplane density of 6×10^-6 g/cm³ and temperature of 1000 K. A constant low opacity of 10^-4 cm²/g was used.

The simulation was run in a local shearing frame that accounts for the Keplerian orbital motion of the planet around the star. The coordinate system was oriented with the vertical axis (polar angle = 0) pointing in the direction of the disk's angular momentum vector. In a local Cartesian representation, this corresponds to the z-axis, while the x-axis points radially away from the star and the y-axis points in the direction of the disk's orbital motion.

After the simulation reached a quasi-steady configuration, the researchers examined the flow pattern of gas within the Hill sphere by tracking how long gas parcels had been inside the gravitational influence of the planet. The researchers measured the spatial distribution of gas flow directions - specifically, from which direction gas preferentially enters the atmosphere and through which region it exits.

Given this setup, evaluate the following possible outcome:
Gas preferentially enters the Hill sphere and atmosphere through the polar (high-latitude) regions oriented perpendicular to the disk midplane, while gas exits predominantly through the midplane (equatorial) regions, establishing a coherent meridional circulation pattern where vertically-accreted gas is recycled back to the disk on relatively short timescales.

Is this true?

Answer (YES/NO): YES